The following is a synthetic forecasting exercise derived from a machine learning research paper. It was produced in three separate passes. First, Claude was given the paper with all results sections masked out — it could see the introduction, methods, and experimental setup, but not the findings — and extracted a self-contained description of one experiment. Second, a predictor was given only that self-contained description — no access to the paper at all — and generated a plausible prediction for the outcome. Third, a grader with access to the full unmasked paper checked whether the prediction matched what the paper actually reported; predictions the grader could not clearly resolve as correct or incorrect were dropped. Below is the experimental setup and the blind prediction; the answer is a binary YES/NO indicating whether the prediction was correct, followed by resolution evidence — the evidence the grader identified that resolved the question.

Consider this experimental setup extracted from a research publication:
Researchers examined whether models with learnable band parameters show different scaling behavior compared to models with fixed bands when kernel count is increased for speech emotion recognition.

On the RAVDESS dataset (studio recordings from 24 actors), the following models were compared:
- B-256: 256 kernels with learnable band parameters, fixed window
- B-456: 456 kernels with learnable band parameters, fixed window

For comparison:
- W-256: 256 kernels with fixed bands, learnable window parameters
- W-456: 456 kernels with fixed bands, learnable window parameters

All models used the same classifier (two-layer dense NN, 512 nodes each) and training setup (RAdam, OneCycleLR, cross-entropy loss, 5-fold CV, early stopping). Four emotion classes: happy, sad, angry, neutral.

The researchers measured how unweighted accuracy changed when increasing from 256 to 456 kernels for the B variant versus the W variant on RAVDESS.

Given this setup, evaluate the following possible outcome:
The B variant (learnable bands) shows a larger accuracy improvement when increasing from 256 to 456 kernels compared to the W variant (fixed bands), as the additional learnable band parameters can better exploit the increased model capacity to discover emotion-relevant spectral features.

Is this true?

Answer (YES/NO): NO